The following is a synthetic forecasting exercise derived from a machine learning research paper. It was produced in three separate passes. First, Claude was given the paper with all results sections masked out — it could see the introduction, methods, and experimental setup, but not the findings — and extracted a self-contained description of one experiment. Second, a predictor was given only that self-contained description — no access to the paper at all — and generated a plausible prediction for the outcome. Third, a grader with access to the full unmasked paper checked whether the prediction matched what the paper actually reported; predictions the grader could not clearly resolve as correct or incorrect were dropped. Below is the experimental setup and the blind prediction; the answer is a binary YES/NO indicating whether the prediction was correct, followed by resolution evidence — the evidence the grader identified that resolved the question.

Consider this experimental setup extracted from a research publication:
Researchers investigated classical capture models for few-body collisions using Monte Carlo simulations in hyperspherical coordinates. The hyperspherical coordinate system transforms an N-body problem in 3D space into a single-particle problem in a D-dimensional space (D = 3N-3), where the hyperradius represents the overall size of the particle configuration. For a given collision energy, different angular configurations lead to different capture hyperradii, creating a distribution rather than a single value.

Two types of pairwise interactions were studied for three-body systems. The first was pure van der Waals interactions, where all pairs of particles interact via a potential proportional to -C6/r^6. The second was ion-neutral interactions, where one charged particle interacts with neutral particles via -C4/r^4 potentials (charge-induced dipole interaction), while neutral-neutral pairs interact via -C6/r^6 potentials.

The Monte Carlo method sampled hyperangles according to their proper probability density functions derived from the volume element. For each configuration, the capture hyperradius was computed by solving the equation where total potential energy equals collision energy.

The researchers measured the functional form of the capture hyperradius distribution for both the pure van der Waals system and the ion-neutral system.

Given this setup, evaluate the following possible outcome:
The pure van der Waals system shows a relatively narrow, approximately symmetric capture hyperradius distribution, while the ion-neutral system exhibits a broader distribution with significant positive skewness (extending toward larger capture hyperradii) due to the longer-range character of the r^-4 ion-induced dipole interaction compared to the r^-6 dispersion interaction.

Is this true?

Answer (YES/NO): NO